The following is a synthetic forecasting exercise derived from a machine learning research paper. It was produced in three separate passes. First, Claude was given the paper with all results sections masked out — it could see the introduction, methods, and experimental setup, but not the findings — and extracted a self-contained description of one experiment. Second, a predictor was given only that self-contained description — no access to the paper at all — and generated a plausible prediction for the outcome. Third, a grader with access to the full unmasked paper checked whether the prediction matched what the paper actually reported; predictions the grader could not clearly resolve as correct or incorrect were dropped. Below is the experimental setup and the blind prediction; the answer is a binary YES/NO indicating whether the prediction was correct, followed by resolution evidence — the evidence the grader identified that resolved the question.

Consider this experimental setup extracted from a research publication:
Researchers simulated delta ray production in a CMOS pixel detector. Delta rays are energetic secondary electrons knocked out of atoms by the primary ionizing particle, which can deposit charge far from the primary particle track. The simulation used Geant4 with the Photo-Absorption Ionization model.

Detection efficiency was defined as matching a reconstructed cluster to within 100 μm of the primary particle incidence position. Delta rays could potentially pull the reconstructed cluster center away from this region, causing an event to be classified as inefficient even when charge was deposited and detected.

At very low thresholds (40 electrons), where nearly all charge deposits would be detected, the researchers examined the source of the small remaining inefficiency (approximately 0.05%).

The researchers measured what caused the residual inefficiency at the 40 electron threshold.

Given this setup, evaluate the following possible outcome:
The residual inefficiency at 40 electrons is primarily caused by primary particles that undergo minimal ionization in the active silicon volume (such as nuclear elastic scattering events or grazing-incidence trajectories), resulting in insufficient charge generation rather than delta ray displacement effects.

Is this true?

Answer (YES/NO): NO